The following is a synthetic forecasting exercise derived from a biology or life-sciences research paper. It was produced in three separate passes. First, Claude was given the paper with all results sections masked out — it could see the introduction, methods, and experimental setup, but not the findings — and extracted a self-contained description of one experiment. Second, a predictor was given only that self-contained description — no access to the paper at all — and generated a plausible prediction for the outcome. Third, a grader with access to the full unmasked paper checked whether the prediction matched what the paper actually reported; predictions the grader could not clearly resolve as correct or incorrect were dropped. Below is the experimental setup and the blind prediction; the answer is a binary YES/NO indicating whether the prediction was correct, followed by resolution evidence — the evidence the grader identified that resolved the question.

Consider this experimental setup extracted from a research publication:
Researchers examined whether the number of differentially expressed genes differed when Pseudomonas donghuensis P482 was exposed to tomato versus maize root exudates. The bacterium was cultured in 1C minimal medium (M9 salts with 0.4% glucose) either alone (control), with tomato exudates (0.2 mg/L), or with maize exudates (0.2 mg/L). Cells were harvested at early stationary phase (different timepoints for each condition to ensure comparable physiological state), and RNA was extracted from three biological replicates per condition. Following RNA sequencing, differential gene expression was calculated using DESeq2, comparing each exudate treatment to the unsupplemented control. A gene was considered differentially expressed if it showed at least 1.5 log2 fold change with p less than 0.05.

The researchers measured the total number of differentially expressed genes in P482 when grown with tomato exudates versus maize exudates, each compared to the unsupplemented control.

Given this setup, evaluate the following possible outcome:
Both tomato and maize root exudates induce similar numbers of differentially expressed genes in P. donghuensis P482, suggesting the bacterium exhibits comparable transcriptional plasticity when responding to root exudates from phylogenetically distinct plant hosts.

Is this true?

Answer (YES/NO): NO